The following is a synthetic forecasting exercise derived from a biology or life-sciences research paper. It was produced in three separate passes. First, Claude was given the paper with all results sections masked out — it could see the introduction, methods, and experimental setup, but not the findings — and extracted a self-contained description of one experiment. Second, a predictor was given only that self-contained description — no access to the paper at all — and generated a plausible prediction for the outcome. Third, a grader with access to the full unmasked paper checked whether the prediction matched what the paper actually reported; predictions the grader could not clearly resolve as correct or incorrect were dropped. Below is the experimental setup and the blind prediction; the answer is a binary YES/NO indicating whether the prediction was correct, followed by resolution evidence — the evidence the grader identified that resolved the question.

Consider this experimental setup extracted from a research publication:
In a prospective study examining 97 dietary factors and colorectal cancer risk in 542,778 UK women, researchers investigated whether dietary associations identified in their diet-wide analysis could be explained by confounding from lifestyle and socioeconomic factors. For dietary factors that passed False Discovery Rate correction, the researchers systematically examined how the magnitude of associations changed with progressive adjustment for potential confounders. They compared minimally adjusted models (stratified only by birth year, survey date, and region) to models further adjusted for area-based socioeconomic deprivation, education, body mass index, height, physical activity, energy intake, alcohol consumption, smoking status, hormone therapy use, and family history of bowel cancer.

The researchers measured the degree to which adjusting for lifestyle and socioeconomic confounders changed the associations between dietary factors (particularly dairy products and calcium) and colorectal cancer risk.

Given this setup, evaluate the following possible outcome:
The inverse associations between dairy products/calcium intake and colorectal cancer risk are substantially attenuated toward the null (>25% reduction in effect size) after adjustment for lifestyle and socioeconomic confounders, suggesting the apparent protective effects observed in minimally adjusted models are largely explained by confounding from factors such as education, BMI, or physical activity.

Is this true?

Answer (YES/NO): NO